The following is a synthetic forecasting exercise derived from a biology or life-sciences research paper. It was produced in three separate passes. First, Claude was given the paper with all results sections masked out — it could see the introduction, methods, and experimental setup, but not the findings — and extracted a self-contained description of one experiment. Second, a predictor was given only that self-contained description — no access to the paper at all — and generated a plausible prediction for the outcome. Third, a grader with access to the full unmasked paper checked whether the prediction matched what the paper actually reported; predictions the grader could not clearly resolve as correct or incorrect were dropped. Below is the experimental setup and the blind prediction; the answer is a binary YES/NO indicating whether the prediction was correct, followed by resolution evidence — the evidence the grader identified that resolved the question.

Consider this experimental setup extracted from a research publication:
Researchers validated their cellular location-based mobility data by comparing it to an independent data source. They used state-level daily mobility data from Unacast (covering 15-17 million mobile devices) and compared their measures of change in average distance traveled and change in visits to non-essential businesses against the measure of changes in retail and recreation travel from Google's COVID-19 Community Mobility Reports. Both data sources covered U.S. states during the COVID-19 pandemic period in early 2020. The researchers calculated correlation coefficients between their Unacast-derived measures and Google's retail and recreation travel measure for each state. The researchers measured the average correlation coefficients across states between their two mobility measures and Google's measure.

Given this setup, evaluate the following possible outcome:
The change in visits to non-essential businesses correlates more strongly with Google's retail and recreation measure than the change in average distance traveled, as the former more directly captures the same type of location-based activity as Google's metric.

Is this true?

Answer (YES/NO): YES